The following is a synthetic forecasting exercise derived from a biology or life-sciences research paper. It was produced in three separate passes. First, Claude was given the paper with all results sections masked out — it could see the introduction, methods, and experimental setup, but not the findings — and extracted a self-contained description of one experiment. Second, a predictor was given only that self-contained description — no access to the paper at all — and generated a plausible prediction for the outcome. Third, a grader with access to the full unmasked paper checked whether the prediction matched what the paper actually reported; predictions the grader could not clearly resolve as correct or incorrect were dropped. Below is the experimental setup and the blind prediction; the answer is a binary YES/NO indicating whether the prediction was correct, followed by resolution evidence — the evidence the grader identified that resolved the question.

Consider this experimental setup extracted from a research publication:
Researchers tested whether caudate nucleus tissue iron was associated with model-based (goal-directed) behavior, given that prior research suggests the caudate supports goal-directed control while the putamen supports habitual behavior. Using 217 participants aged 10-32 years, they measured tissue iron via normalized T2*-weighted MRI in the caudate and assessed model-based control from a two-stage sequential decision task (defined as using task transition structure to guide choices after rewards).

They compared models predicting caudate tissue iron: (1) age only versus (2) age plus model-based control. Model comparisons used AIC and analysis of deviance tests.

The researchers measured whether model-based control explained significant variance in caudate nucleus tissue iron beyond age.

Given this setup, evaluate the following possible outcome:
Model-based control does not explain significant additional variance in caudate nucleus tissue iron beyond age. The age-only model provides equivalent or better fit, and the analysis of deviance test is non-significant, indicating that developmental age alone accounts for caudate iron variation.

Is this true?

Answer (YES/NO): YES